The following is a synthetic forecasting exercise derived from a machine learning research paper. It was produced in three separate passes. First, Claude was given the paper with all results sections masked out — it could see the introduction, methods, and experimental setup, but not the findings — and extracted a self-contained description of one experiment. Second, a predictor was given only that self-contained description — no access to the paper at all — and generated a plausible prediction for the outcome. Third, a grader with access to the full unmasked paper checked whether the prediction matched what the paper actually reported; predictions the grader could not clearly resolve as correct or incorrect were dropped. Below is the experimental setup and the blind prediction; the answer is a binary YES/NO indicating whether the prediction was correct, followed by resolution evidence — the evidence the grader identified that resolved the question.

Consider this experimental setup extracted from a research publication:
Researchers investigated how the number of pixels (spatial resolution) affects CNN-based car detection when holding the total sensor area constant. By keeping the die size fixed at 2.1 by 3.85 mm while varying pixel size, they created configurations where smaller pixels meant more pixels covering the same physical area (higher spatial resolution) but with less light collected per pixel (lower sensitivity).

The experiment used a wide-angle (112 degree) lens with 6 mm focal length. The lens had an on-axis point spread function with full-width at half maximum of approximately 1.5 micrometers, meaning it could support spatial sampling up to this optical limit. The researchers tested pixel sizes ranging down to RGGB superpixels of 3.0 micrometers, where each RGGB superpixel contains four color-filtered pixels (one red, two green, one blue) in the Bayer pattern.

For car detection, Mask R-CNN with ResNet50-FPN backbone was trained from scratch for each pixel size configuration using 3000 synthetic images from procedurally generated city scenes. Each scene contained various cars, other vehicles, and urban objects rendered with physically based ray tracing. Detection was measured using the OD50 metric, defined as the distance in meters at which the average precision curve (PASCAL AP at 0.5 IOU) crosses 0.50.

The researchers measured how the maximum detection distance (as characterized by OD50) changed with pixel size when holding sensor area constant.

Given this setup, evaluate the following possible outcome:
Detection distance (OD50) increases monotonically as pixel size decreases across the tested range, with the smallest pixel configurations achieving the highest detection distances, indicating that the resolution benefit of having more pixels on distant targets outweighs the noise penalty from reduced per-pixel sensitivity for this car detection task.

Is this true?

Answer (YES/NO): YES